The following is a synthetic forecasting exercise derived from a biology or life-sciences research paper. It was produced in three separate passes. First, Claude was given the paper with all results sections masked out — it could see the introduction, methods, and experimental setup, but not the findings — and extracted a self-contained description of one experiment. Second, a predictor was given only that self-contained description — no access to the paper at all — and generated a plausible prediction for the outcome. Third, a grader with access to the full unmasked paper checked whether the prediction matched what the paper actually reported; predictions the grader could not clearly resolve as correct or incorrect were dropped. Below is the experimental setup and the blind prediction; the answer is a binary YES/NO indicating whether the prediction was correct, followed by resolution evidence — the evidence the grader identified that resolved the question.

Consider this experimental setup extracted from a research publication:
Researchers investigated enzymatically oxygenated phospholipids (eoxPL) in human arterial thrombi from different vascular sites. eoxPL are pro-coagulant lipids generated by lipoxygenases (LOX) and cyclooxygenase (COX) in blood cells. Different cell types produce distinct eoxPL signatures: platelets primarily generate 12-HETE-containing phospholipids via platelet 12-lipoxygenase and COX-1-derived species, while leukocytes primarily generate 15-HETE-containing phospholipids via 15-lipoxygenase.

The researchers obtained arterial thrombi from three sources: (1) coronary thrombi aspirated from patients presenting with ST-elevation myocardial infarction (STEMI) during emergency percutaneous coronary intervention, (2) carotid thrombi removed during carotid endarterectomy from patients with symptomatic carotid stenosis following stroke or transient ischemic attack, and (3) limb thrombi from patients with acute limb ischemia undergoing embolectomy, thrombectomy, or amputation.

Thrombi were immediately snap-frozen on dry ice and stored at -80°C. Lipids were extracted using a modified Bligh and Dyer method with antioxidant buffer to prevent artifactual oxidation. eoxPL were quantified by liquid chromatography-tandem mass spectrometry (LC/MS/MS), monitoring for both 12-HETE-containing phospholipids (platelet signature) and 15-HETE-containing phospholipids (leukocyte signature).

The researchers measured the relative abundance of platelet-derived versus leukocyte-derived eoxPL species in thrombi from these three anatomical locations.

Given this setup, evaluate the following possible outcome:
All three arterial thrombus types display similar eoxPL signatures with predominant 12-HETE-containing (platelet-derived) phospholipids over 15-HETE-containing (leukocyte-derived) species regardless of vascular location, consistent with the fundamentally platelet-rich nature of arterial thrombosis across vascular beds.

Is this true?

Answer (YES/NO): NO